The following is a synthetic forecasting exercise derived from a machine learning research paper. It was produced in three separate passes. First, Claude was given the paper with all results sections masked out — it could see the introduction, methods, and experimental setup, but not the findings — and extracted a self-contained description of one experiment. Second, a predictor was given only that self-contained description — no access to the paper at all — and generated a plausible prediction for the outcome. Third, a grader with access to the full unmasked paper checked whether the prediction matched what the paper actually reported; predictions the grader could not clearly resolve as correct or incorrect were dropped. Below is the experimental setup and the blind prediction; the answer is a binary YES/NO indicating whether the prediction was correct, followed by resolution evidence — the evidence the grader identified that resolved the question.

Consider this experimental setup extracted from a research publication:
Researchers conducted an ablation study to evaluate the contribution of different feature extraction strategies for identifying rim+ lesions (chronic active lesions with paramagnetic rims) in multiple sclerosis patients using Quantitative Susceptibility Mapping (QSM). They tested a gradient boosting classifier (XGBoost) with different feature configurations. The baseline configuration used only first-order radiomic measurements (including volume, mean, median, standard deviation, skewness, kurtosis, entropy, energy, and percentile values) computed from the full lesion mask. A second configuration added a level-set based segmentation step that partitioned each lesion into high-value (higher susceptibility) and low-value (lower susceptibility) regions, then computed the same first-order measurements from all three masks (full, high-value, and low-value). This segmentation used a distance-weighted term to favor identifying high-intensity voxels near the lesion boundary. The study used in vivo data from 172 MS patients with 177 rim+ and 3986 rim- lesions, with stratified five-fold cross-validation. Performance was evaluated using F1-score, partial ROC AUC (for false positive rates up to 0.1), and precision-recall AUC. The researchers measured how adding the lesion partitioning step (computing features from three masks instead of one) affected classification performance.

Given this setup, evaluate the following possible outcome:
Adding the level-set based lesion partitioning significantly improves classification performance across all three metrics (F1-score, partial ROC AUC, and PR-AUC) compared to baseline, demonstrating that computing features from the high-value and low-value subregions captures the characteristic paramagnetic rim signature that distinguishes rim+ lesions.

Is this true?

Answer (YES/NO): YES